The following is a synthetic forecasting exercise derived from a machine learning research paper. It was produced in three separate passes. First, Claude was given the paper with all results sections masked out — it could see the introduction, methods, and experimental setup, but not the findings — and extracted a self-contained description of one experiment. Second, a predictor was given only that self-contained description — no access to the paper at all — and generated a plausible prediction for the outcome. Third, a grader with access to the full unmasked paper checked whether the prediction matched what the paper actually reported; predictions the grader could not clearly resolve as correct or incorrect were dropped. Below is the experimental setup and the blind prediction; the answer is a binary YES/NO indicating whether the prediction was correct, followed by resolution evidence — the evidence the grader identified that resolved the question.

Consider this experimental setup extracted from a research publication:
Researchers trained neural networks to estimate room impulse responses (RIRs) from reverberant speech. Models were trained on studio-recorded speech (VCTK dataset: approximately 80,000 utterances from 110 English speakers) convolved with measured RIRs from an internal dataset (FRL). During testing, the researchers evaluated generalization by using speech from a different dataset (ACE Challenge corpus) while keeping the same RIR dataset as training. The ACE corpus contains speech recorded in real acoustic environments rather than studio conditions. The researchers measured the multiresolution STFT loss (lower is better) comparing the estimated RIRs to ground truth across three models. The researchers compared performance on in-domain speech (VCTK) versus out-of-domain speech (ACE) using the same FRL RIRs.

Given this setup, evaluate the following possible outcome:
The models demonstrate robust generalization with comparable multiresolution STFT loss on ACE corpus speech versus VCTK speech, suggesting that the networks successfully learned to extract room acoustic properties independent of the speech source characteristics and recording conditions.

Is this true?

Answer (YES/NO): YES